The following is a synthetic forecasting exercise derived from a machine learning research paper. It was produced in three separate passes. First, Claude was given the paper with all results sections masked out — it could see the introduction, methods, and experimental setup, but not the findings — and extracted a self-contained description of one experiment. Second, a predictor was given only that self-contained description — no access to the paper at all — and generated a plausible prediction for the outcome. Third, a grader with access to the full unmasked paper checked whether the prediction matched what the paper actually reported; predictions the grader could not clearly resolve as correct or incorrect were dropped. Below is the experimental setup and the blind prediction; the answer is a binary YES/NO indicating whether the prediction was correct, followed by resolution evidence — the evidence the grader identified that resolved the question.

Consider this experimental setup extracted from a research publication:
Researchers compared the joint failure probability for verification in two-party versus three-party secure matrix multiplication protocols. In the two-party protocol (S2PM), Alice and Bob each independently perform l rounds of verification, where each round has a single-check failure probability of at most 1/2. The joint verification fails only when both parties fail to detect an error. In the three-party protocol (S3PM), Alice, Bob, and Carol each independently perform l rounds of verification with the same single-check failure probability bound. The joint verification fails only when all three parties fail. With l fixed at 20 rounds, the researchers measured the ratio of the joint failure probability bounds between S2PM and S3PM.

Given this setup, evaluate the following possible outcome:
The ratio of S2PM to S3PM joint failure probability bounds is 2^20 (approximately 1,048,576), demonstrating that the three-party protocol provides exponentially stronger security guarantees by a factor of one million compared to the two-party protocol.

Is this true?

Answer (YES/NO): YES